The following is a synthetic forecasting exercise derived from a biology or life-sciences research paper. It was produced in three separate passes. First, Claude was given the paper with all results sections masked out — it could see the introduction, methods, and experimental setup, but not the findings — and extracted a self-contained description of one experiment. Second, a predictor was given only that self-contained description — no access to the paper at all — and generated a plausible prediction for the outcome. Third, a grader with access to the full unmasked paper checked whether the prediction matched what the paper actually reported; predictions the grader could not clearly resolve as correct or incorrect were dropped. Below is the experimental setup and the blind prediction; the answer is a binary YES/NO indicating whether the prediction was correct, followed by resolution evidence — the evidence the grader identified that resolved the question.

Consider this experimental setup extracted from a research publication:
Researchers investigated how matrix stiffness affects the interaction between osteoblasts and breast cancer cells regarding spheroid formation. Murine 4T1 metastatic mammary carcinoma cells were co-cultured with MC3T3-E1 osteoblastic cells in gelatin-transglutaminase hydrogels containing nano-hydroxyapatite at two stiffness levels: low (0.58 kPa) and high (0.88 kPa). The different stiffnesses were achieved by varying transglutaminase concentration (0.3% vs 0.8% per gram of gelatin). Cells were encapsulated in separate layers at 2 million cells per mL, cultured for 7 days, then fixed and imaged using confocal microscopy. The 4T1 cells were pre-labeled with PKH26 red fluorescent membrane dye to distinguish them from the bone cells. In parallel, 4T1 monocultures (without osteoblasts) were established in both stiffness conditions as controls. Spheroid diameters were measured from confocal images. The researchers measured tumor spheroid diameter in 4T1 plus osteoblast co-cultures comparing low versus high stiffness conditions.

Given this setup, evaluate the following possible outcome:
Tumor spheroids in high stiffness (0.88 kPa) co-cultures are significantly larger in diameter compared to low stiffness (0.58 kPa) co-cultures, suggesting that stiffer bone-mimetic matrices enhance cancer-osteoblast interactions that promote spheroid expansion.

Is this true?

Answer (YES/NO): NO